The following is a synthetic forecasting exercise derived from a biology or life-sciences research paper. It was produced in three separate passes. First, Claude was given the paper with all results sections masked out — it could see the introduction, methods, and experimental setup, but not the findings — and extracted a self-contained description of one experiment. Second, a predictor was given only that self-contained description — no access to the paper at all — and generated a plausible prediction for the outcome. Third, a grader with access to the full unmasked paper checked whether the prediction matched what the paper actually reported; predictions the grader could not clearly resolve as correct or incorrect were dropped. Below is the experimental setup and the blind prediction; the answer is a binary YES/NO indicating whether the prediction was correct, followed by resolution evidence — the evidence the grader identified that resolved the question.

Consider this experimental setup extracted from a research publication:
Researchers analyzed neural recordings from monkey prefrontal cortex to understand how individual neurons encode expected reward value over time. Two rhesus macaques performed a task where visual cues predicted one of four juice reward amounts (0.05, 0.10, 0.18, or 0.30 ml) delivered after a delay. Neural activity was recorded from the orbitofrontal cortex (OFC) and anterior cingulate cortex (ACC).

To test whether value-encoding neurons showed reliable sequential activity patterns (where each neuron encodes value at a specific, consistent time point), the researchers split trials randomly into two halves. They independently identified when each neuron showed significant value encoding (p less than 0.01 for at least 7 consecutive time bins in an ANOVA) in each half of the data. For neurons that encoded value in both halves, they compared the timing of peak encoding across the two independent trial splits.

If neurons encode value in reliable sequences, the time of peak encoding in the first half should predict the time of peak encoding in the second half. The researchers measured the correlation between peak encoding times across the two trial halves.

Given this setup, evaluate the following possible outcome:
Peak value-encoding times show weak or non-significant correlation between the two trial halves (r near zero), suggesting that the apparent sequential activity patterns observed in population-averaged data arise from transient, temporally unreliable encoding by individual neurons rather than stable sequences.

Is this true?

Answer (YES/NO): NO